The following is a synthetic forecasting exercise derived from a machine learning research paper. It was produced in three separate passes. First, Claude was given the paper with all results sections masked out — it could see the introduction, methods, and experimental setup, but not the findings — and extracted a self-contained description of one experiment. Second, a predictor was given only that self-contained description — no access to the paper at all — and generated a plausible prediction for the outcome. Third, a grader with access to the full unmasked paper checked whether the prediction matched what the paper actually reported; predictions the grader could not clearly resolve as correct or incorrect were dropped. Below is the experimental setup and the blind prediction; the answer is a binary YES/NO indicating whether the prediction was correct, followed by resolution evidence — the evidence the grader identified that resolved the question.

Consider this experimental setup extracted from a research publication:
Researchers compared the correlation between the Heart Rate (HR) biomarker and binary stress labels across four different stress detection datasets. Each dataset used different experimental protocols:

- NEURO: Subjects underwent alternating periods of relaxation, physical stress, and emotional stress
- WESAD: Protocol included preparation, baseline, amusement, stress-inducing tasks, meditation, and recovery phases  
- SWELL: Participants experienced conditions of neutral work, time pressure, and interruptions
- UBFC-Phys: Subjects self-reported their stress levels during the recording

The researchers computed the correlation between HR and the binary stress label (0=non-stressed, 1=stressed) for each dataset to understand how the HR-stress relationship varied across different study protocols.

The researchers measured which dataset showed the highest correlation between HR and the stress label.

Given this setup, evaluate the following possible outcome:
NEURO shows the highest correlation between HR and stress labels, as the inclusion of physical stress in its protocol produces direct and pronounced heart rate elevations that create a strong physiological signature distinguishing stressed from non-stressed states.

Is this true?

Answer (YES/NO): NO